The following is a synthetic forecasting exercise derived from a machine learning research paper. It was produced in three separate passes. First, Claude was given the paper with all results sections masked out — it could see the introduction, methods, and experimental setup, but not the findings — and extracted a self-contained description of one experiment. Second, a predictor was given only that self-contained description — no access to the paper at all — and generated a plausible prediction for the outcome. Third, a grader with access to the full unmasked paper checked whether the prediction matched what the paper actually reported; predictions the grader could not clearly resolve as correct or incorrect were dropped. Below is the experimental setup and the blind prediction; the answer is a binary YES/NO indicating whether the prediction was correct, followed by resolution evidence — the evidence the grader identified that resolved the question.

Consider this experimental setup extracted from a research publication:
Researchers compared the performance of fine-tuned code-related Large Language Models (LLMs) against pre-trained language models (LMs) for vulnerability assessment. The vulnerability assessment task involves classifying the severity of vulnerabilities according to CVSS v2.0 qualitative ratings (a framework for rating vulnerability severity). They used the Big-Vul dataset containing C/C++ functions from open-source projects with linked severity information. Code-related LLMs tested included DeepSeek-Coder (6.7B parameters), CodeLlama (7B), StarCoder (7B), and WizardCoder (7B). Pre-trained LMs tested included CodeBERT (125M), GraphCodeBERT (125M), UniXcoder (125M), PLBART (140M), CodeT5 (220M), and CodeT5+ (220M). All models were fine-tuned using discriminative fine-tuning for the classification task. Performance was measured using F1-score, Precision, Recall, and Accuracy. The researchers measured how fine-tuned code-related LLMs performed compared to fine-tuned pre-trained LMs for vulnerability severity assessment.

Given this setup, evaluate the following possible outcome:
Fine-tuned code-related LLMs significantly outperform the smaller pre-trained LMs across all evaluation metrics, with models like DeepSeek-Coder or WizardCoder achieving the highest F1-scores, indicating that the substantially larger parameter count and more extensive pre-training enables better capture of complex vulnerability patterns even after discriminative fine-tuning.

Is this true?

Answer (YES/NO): NO